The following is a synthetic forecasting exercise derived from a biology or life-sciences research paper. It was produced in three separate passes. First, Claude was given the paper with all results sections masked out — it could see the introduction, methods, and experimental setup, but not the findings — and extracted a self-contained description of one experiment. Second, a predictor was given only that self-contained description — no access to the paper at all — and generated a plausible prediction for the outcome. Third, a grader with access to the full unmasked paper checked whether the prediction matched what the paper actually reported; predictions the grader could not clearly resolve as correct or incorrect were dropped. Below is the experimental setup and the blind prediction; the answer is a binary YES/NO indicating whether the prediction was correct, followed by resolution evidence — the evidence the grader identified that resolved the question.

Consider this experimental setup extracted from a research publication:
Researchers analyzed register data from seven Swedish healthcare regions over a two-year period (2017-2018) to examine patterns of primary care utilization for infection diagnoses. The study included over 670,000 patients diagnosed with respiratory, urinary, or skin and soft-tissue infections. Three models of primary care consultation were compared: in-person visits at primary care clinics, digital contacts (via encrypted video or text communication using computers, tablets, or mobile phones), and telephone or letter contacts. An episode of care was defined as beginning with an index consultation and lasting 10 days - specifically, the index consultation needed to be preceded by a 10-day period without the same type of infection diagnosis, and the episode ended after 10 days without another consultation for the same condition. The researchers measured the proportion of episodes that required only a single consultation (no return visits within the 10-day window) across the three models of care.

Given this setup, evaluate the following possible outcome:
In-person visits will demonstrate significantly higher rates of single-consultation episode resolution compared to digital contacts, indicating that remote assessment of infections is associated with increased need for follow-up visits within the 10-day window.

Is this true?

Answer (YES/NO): NO